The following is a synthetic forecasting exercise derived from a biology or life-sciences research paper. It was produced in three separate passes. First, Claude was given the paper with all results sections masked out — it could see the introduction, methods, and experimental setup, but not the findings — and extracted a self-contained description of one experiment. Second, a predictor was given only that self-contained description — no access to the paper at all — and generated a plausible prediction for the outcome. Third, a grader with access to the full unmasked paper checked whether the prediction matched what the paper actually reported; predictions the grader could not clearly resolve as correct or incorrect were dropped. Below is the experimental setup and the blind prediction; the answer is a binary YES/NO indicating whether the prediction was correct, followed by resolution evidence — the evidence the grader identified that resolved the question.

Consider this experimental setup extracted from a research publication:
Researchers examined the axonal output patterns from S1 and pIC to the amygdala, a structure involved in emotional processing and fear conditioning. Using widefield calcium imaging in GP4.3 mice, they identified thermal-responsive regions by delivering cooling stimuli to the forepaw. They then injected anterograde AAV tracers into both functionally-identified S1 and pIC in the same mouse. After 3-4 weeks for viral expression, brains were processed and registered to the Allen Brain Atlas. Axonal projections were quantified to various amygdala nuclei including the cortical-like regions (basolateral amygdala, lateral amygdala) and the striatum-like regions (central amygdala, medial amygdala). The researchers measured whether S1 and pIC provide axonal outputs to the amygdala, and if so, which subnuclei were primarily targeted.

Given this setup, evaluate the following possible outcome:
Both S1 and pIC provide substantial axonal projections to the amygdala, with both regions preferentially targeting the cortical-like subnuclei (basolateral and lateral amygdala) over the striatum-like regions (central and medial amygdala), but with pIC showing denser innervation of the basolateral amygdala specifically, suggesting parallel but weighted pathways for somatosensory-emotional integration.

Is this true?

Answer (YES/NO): NO